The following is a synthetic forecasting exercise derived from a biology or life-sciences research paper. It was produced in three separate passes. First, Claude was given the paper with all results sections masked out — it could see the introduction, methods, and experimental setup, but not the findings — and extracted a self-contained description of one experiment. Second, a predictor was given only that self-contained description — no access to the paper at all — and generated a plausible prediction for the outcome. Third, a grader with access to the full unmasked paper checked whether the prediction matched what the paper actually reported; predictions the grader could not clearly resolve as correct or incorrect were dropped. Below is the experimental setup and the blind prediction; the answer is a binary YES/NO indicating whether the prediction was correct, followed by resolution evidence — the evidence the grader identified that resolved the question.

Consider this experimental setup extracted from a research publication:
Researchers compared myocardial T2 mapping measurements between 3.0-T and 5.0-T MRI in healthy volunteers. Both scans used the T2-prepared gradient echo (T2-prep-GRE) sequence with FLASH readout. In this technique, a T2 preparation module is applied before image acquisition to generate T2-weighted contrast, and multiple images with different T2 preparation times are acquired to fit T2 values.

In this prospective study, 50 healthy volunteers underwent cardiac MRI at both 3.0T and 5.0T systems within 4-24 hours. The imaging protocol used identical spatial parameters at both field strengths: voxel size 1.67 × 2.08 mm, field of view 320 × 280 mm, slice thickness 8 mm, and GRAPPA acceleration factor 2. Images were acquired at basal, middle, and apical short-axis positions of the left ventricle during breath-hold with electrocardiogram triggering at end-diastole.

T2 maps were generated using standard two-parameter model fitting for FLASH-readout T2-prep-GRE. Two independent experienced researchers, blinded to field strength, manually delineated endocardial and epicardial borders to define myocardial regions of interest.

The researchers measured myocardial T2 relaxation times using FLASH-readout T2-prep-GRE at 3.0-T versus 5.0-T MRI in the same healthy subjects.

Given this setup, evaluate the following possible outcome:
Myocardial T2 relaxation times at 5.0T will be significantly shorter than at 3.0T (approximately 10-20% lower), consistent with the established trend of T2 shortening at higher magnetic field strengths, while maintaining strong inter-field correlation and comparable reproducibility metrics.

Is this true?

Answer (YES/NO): YES